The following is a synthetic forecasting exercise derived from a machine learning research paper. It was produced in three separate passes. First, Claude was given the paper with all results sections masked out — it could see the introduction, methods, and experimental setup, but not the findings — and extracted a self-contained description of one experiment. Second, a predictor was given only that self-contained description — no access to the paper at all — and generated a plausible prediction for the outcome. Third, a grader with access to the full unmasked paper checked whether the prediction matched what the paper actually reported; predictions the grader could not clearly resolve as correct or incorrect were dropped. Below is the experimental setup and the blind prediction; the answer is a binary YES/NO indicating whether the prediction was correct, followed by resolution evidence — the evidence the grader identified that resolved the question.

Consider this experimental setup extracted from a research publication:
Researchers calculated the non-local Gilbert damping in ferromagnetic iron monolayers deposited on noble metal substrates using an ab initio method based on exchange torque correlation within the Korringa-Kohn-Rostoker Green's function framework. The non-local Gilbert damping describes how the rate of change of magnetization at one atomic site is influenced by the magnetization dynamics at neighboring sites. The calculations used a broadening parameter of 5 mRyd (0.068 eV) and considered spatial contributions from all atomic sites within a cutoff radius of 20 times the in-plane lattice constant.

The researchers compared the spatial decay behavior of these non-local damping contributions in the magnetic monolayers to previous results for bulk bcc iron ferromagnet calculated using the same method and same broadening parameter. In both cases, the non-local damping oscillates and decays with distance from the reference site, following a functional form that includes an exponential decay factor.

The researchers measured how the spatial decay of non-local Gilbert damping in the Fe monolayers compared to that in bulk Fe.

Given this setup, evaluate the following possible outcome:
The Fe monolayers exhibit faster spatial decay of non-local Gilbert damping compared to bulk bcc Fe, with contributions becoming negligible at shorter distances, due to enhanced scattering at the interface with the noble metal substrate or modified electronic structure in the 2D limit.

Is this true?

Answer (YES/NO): YES